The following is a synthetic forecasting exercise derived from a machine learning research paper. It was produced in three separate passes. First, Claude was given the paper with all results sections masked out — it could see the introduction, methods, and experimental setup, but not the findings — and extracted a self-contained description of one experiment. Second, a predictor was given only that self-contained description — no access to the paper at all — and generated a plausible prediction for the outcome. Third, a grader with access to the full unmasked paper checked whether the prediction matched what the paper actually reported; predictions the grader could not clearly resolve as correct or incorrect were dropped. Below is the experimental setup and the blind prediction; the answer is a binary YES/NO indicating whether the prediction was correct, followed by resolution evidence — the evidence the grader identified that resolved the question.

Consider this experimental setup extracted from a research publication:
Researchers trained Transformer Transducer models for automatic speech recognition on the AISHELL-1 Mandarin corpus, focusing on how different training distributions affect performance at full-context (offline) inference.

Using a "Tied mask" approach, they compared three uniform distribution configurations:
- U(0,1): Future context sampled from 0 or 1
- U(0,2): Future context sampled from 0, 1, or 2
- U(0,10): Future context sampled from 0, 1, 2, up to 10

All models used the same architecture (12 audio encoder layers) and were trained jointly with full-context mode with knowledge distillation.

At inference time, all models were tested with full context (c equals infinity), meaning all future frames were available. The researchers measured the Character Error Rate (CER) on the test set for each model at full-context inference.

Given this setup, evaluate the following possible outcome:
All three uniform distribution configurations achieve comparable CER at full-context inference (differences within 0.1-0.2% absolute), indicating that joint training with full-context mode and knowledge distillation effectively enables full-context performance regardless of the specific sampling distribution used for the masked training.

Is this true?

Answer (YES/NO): NO